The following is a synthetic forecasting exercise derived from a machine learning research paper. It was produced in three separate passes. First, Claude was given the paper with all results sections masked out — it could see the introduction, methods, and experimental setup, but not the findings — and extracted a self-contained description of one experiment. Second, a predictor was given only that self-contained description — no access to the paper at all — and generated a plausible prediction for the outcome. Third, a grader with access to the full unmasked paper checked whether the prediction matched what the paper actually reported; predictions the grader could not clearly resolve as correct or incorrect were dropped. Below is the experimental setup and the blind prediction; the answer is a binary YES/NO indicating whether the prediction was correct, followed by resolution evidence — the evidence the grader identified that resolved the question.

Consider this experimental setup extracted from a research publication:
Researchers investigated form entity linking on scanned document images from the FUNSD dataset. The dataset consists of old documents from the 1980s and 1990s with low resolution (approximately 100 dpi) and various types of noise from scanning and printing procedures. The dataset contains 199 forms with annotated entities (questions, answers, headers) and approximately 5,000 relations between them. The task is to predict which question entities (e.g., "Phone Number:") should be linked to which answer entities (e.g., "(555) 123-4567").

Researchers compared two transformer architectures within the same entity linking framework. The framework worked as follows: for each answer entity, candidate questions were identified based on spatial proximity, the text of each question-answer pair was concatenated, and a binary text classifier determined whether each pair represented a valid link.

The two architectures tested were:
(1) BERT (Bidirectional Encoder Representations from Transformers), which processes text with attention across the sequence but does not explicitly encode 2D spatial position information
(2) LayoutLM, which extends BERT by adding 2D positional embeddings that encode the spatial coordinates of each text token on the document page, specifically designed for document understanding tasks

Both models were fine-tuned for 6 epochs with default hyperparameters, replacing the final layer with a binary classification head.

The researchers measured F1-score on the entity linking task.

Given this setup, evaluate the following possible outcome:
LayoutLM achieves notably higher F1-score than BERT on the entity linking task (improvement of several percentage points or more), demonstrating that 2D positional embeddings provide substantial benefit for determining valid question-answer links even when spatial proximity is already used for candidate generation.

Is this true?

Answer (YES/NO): NO